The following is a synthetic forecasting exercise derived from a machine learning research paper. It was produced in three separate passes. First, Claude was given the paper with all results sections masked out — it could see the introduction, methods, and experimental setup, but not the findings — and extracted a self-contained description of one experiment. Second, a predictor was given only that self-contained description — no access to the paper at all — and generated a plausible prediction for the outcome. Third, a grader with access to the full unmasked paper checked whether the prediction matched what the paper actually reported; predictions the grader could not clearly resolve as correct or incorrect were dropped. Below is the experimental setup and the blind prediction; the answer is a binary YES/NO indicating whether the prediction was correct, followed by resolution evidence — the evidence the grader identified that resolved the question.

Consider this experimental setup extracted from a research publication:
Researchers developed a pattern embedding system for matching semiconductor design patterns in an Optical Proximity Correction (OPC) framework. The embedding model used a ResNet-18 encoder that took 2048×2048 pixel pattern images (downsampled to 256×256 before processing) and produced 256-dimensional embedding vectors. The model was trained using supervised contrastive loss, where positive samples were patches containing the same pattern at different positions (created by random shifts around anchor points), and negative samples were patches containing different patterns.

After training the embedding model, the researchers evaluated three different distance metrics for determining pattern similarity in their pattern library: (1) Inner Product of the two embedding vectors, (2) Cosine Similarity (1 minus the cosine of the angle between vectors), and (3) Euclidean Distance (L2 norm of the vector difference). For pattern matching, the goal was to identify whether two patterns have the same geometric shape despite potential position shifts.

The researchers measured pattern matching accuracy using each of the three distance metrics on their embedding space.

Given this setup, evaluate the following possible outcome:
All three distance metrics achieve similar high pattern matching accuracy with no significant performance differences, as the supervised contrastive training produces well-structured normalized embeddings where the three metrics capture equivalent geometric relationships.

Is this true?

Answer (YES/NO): NO